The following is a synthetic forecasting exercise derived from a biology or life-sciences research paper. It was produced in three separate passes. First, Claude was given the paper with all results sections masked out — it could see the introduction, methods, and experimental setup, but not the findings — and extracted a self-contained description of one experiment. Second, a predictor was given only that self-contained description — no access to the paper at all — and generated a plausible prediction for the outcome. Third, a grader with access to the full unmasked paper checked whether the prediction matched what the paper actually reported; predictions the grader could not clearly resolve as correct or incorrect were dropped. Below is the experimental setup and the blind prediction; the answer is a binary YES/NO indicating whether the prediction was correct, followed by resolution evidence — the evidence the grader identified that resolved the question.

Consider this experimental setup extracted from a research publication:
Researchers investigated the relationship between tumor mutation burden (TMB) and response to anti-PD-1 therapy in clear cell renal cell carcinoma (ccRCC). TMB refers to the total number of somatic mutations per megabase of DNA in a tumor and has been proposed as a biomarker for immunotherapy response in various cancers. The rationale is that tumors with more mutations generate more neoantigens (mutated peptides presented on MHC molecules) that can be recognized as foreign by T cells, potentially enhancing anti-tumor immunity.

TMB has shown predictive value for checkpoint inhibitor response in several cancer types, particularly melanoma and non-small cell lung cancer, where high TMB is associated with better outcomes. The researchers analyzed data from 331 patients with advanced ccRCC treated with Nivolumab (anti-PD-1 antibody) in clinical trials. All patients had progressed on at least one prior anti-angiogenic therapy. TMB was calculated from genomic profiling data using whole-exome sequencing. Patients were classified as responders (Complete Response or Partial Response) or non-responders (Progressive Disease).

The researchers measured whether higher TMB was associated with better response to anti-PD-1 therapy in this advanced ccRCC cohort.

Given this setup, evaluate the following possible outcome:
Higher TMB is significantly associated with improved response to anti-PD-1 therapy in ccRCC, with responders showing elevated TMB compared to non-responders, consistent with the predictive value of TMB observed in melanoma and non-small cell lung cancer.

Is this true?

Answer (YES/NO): NO